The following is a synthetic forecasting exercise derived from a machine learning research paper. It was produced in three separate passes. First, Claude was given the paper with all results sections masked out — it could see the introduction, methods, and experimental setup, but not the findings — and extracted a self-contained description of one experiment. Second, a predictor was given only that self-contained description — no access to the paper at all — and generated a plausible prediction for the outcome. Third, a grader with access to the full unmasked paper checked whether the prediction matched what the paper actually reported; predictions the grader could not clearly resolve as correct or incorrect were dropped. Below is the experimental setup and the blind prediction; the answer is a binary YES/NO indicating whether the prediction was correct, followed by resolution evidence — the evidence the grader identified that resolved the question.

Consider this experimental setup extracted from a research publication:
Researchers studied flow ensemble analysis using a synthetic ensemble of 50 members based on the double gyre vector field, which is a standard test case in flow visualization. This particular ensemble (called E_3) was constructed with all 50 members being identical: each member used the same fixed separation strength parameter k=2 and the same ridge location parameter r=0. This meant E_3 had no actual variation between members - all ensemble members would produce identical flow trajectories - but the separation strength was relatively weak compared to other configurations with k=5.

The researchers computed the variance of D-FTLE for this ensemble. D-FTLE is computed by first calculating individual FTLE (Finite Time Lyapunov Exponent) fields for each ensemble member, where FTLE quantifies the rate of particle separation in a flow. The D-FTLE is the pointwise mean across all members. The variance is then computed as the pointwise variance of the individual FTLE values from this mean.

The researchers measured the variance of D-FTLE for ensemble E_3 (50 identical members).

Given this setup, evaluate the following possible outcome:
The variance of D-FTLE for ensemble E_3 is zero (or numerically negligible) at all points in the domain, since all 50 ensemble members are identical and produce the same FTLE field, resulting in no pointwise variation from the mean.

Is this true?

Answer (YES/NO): YES